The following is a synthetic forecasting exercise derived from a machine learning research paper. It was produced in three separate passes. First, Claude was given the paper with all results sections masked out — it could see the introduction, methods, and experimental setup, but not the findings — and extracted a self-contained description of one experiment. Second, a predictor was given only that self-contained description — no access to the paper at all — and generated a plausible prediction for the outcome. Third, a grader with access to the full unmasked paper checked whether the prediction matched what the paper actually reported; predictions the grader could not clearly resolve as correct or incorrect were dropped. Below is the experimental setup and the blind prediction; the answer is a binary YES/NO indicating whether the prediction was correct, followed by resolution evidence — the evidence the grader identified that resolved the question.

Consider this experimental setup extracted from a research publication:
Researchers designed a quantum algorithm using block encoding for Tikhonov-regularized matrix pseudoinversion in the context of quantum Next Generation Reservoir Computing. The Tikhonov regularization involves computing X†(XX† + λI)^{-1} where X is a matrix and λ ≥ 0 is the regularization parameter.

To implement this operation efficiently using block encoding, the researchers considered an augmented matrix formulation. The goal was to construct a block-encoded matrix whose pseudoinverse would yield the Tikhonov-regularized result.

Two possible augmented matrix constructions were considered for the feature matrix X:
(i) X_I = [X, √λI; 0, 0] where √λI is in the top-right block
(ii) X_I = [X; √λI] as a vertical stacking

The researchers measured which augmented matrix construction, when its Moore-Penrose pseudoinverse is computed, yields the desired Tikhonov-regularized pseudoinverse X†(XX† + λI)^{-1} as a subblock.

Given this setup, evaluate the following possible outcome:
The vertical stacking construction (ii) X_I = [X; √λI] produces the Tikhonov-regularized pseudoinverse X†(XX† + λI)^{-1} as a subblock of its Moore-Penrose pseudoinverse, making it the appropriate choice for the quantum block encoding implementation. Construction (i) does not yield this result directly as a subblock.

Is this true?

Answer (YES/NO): NO